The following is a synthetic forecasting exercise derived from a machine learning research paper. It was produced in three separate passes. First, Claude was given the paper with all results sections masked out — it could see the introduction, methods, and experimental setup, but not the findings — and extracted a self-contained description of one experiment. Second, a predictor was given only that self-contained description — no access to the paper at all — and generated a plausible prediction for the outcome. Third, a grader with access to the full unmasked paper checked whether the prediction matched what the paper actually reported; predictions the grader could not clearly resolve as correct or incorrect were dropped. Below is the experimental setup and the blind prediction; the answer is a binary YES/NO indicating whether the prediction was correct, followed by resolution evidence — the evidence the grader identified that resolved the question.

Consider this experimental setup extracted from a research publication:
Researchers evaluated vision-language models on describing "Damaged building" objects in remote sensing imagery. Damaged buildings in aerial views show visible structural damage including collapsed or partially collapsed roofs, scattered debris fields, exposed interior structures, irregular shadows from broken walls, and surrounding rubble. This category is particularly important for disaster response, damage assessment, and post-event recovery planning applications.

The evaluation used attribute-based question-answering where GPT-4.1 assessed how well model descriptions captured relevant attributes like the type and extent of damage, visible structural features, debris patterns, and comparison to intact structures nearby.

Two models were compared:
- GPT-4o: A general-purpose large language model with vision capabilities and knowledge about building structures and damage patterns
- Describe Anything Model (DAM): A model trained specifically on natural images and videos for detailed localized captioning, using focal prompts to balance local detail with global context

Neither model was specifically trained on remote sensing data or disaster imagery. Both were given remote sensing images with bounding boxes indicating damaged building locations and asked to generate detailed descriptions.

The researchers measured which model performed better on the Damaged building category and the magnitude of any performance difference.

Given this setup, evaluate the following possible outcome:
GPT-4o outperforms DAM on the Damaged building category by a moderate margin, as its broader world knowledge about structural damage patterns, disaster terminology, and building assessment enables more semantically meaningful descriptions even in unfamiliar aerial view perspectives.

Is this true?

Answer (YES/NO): NO